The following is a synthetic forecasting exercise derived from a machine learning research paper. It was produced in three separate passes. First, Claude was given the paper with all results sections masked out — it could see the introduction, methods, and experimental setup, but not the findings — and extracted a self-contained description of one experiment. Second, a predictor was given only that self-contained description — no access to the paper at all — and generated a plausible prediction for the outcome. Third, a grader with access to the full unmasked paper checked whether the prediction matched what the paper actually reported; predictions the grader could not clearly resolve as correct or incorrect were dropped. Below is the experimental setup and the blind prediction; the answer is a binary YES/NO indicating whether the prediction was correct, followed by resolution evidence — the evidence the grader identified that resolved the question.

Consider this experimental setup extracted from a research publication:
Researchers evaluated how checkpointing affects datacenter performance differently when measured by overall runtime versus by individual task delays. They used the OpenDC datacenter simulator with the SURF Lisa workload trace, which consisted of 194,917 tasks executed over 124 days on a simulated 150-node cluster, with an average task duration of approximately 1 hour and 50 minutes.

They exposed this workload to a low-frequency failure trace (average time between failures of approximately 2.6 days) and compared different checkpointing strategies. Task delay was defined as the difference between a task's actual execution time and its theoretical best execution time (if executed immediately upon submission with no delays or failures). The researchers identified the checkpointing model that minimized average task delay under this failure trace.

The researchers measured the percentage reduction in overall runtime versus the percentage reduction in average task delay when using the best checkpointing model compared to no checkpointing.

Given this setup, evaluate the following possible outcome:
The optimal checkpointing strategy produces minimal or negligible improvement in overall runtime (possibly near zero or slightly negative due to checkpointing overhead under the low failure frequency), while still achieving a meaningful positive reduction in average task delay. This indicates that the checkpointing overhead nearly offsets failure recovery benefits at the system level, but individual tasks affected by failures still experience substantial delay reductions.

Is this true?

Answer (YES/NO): YES